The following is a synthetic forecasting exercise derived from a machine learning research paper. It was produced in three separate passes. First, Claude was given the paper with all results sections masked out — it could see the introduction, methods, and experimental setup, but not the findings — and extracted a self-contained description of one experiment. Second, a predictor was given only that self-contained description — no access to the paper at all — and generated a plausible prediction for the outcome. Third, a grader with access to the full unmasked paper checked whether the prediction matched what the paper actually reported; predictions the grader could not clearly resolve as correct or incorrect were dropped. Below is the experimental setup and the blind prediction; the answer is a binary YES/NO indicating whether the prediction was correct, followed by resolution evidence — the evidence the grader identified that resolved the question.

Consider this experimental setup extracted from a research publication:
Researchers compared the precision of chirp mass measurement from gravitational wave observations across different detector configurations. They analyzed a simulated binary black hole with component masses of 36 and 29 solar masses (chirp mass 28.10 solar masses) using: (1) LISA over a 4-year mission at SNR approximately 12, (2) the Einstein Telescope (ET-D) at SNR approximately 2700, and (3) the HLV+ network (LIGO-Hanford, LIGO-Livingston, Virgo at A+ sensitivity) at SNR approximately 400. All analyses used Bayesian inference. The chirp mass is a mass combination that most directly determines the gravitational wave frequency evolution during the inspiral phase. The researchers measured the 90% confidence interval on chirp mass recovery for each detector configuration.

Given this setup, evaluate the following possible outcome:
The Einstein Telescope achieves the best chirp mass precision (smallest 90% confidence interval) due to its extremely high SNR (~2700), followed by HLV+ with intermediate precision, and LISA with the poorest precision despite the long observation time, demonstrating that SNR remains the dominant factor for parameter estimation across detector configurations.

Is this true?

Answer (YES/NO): NO